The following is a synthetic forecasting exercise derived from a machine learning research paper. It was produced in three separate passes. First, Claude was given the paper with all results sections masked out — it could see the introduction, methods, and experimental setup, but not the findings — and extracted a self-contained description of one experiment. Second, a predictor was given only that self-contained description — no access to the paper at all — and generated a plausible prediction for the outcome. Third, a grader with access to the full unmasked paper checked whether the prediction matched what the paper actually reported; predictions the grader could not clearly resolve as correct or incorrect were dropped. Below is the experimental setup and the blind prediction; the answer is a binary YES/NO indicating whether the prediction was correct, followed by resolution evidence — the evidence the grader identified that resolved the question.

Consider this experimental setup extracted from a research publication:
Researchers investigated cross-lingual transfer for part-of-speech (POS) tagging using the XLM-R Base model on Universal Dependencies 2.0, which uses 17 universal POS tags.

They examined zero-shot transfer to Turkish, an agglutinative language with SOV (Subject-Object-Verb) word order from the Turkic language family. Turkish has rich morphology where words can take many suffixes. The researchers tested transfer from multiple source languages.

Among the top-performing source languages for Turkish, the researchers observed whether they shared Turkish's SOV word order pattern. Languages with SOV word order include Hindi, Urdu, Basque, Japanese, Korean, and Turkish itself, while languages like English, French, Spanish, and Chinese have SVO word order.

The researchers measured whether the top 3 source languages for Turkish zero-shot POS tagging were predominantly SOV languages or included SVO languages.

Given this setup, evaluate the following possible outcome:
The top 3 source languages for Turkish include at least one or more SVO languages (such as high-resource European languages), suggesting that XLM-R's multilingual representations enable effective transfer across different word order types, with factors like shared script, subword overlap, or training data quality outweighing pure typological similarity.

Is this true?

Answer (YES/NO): NO